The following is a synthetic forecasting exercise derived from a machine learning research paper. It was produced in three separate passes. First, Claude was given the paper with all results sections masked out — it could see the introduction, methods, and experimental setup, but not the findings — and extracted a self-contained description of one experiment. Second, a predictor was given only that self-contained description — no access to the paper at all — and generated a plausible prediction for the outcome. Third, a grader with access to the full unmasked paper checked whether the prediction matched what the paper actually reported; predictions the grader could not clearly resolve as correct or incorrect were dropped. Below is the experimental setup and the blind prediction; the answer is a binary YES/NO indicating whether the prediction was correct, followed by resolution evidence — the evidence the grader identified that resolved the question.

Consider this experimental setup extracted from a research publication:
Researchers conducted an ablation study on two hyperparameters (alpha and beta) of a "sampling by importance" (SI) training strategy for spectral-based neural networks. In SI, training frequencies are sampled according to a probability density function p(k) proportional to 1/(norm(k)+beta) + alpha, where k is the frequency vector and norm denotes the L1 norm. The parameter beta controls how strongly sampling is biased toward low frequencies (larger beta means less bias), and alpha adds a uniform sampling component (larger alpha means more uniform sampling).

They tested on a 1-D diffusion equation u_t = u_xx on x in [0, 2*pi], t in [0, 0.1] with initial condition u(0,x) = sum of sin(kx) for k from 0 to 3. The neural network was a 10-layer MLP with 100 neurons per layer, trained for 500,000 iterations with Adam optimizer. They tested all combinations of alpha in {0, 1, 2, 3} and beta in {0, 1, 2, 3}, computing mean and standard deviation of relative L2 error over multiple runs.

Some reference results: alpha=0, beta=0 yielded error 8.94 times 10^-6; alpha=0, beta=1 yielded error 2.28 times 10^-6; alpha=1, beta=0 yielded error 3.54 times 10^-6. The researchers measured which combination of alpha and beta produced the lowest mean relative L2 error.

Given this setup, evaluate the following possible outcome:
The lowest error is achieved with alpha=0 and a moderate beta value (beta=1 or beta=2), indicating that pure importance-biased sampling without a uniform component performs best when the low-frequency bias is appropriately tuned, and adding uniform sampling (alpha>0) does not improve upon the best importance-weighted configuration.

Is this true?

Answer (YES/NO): NO